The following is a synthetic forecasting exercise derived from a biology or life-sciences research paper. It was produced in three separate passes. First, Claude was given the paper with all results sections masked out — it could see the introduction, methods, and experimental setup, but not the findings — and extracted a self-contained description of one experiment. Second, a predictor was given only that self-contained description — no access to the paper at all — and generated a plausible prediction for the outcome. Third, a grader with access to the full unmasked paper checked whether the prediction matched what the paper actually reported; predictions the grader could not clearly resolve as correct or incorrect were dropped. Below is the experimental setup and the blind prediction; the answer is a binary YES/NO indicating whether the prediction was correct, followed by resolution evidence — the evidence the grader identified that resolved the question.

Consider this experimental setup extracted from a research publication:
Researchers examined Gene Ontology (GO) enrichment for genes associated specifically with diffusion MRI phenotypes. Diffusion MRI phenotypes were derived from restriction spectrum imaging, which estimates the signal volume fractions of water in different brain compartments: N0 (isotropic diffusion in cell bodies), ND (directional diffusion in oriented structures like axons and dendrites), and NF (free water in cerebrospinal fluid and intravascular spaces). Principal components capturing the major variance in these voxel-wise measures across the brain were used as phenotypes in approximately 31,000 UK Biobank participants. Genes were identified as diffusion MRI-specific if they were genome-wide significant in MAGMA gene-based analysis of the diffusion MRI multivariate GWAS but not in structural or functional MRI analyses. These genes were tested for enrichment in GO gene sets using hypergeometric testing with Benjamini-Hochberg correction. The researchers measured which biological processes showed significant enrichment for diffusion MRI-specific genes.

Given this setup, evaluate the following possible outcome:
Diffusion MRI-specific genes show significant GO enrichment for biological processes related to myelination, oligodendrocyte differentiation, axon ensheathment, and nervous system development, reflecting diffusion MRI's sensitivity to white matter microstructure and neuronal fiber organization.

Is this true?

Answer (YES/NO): NO